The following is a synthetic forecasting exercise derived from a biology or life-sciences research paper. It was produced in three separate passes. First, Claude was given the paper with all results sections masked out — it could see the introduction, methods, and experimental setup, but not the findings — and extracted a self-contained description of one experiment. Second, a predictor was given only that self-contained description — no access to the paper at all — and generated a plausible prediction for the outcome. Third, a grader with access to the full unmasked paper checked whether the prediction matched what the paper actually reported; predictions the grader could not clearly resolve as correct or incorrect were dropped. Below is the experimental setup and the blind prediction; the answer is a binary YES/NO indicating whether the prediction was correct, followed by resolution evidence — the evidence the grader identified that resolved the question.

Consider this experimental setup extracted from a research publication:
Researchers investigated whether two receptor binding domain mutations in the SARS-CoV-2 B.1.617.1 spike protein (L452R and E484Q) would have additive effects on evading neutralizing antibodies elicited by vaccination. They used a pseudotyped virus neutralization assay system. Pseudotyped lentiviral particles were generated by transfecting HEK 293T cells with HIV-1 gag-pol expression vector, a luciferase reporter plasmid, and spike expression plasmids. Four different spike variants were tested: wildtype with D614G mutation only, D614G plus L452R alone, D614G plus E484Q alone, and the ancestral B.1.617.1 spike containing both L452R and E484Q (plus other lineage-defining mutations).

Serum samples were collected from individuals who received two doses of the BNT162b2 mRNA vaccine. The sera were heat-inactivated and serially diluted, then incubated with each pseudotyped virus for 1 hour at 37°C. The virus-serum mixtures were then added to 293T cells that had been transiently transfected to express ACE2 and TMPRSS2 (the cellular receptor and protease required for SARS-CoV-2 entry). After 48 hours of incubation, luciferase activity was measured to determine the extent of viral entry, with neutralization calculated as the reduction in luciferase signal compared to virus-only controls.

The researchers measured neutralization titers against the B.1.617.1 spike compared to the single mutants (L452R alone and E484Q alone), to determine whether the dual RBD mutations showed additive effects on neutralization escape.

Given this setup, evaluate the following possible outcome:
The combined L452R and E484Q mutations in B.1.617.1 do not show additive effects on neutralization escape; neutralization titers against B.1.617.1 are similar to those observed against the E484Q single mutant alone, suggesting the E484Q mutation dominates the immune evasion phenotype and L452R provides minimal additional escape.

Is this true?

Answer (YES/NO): NO